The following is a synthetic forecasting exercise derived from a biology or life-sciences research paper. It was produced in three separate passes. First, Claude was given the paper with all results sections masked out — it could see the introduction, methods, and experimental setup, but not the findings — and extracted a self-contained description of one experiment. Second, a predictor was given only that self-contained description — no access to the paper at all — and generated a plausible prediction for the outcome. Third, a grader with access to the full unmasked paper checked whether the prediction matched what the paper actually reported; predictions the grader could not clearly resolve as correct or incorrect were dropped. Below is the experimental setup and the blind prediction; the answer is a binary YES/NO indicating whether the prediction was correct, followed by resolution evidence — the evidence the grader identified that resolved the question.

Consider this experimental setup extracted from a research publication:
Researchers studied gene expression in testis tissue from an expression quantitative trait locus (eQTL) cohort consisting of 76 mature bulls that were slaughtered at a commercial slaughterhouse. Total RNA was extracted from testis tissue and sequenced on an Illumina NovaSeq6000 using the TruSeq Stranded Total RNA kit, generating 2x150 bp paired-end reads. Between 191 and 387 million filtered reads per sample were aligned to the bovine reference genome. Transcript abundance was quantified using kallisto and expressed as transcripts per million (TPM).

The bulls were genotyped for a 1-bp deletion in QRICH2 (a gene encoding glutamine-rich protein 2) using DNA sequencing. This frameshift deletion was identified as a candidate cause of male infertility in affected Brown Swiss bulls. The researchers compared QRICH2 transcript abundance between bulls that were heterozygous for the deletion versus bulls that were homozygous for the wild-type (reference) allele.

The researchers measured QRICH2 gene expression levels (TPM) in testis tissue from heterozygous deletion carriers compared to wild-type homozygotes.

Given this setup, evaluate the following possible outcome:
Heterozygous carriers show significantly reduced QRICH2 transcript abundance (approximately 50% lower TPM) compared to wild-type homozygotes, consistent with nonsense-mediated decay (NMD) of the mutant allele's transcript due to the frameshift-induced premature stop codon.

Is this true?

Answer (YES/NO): NO